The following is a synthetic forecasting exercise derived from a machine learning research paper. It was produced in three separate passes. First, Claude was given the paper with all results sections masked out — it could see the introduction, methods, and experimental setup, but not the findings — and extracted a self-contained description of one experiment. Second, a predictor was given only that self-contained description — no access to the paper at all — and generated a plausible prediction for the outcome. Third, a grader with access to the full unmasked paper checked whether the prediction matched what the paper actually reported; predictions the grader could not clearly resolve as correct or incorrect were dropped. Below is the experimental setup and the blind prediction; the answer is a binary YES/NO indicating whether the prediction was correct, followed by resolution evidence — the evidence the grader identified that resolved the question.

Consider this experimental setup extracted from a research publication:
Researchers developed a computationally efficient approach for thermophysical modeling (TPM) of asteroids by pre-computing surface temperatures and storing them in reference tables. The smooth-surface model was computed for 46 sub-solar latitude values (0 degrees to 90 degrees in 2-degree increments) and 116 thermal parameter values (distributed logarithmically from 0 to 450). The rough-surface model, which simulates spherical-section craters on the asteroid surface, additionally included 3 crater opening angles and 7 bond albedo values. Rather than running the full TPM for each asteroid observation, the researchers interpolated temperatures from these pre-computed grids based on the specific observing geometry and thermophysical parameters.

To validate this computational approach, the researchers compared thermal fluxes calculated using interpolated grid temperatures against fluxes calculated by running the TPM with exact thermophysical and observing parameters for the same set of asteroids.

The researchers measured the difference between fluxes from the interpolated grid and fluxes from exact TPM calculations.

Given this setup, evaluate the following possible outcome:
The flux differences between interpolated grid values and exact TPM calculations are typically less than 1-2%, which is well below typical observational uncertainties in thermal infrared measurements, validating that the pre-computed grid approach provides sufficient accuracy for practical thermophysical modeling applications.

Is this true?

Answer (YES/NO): YES